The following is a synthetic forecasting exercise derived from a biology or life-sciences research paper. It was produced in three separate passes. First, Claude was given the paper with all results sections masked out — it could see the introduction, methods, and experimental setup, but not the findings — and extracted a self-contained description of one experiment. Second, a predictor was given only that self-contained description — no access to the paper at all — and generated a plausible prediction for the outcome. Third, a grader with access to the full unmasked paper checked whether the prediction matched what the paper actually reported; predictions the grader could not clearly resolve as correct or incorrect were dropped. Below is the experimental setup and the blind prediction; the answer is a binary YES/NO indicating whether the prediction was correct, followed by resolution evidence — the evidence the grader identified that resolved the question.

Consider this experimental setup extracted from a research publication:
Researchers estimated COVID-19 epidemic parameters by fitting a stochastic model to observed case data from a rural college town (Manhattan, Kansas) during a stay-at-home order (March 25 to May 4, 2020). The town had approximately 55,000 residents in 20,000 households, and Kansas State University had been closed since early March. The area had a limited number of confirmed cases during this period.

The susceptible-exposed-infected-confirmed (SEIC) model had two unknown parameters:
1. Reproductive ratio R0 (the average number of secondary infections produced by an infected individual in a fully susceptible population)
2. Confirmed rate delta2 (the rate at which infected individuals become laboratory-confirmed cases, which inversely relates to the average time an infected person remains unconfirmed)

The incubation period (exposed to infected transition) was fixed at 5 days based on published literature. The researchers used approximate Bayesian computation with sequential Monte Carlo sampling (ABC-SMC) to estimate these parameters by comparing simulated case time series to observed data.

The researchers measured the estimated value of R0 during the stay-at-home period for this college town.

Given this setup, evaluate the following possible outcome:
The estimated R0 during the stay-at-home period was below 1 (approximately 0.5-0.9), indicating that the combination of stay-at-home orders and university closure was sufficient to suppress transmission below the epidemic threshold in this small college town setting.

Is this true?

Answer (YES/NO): YES